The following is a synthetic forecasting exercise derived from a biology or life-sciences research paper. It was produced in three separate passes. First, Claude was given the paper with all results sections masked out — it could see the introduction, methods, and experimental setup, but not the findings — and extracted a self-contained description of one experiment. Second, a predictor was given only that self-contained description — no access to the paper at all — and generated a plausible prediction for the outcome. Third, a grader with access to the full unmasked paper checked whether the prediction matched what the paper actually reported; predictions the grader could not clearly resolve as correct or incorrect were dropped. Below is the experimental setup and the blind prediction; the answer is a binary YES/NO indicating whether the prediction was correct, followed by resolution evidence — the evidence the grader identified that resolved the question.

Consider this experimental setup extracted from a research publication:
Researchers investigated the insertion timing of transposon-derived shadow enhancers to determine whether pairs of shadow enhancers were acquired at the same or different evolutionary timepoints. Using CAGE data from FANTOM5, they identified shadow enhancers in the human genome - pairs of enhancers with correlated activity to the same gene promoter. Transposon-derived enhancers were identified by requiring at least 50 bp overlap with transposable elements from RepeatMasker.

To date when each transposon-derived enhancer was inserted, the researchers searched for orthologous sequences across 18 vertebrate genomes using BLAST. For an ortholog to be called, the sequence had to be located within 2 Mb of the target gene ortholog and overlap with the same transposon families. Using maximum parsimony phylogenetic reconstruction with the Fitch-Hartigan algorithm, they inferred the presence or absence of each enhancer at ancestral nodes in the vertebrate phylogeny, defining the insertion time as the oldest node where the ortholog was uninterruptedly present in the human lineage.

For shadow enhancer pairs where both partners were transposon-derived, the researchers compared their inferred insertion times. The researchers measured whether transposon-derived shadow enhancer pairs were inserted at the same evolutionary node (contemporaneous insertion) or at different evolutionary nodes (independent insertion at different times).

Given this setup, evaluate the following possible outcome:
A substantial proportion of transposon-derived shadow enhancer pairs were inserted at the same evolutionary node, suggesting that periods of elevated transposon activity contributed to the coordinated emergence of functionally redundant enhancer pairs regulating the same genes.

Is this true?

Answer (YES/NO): NO